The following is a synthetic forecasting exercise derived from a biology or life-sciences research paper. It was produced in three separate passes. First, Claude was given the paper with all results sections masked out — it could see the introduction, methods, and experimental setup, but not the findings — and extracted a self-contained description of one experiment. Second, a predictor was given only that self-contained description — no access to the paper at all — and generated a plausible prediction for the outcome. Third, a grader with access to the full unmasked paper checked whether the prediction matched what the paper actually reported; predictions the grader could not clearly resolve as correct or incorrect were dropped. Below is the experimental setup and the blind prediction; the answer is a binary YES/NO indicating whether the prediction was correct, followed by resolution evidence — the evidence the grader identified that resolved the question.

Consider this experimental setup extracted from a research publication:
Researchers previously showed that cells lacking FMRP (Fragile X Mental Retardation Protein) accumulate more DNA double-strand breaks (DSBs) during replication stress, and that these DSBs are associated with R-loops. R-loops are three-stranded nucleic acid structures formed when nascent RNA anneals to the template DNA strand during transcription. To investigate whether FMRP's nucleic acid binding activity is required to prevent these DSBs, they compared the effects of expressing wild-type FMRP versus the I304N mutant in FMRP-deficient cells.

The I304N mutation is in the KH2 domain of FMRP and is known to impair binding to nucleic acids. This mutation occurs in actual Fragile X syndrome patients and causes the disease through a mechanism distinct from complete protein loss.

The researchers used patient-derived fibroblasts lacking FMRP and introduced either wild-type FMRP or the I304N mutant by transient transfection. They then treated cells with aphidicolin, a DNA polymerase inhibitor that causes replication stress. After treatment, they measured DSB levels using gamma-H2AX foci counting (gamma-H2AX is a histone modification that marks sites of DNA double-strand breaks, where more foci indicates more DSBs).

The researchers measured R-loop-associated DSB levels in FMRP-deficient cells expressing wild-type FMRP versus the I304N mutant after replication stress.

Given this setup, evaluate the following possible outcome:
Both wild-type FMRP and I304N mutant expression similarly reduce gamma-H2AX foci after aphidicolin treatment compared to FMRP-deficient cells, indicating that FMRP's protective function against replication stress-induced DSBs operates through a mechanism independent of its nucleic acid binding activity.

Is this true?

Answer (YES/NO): NO